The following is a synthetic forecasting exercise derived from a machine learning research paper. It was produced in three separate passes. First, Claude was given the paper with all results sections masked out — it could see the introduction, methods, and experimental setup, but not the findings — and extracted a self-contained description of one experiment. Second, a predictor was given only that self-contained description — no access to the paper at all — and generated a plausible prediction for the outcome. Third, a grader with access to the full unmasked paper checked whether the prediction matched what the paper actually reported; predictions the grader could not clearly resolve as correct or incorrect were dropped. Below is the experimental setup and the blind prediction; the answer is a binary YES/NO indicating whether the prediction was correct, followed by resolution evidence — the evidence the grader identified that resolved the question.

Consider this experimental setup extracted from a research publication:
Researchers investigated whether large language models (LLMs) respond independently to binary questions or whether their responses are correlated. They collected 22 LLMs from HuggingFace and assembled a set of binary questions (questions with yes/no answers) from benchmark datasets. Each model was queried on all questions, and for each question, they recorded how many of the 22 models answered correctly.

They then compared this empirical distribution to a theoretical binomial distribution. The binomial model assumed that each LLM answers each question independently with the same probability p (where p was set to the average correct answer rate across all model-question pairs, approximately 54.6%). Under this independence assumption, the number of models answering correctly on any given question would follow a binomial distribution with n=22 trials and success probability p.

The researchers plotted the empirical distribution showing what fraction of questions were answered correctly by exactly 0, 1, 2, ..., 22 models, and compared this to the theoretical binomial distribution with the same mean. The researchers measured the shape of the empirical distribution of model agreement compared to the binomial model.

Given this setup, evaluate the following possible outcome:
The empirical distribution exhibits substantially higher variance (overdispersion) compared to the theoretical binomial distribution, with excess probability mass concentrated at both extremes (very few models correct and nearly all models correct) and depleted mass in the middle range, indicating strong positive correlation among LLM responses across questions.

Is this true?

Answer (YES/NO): YES